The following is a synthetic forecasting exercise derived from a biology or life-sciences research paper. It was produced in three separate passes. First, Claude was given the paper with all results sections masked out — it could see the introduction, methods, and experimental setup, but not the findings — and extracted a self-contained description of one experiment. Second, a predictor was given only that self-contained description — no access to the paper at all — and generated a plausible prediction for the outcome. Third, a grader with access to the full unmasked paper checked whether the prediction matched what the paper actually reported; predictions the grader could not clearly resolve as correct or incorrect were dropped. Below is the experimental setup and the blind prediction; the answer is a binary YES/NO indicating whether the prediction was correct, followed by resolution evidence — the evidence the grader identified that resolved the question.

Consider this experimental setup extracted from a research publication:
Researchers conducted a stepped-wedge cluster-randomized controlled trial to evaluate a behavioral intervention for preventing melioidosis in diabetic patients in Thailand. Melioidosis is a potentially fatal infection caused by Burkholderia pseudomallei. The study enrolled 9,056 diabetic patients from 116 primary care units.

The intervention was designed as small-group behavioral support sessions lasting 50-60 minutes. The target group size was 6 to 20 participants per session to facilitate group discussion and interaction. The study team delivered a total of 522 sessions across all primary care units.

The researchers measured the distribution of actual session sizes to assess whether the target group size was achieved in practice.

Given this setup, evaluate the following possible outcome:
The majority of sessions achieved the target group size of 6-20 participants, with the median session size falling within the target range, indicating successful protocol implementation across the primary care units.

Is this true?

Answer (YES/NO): NO